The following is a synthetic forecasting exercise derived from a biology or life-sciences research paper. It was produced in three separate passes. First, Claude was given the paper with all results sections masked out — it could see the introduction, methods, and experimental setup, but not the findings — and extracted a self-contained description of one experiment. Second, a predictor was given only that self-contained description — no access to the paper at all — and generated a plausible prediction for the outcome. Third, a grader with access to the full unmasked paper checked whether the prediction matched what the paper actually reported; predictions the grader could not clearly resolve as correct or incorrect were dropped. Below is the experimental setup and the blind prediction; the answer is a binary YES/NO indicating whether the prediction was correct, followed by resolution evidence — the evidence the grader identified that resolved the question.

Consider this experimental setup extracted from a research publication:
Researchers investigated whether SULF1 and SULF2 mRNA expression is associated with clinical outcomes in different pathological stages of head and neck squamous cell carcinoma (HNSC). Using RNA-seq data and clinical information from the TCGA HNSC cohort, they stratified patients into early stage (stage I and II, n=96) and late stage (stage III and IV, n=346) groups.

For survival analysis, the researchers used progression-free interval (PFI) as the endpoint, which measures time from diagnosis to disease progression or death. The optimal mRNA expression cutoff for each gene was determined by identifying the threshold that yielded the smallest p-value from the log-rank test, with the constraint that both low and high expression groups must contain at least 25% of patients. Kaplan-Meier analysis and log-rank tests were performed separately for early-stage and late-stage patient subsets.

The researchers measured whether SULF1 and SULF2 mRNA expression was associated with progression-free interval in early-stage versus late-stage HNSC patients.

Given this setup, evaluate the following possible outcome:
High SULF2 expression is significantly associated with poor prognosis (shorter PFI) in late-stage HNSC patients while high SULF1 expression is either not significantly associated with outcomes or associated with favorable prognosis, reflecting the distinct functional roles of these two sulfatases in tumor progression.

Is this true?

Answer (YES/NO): NO